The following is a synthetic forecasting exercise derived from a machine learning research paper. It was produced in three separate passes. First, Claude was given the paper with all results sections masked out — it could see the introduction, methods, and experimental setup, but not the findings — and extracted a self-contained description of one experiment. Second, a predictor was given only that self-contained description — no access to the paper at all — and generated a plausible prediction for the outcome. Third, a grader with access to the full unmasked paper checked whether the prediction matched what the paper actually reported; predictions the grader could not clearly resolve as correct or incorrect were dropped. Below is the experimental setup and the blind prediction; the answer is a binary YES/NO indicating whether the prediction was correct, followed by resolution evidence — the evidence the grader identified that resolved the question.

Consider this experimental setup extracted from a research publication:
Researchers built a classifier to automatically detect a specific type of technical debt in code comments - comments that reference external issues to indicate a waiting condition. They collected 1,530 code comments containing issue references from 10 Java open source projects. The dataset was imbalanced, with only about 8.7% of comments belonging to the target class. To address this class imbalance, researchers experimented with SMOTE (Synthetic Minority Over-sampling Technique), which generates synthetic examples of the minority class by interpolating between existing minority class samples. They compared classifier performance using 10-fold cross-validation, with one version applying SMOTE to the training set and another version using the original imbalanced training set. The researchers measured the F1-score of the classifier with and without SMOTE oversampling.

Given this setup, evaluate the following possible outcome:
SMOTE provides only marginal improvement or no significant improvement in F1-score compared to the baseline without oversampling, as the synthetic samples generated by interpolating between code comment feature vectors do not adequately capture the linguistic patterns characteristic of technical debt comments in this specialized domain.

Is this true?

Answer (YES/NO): NO